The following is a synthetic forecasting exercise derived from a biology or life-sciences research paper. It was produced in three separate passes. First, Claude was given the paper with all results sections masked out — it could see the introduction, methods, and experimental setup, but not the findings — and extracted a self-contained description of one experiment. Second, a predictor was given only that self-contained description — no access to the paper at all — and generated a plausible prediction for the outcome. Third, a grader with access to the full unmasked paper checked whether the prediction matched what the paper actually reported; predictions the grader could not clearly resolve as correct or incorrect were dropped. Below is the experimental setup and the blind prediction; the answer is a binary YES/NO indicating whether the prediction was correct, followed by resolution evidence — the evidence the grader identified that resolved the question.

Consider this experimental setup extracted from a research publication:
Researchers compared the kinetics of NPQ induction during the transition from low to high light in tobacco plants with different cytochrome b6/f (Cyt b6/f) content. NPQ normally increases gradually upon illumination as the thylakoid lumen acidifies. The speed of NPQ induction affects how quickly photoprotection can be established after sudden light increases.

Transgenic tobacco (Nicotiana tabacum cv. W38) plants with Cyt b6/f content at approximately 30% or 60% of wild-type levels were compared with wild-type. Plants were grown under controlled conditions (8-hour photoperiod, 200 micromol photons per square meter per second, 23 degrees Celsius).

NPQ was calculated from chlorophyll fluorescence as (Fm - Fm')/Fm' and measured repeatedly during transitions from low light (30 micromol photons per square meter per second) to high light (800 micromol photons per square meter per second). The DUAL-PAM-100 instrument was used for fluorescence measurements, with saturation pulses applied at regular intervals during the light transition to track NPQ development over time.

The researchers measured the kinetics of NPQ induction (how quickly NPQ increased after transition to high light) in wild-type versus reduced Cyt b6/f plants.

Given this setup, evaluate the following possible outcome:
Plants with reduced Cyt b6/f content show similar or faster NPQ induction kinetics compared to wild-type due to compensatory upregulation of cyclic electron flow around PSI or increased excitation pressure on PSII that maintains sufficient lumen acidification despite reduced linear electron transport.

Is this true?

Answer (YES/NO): NO